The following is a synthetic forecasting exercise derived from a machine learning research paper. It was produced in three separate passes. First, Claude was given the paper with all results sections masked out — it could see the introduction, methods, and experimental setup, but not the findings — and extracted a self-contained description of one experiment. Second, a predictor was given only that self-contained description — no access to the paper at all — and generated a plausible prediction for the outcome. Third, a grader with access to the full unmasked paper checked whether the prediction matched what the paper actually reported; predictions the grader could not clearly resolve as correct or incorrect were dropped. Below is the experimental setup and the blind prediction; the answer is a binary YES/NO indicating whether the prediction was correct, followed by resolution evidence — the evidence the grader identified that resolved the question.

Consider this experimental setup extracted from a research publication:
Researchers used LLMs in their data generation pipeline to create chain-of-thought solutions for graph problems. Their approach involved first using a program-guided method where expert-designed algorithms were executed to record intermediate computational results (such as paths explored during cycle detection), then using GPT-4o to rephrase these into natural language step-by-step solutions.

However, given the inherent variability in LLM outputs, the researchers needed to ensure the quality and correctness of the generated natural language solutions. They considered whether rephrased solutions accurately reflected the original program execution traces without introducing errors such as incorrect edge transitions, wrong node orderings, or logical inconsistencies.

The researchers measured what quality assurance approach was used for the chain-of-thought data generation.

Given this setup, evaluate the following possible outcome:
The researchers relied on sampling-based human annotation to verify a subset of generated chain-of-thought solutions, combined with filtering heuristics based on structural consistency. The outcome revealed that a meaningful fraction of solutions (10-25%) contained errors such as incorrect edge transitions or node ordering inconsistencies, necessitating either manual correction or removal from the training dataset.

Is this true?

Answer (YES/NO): NO